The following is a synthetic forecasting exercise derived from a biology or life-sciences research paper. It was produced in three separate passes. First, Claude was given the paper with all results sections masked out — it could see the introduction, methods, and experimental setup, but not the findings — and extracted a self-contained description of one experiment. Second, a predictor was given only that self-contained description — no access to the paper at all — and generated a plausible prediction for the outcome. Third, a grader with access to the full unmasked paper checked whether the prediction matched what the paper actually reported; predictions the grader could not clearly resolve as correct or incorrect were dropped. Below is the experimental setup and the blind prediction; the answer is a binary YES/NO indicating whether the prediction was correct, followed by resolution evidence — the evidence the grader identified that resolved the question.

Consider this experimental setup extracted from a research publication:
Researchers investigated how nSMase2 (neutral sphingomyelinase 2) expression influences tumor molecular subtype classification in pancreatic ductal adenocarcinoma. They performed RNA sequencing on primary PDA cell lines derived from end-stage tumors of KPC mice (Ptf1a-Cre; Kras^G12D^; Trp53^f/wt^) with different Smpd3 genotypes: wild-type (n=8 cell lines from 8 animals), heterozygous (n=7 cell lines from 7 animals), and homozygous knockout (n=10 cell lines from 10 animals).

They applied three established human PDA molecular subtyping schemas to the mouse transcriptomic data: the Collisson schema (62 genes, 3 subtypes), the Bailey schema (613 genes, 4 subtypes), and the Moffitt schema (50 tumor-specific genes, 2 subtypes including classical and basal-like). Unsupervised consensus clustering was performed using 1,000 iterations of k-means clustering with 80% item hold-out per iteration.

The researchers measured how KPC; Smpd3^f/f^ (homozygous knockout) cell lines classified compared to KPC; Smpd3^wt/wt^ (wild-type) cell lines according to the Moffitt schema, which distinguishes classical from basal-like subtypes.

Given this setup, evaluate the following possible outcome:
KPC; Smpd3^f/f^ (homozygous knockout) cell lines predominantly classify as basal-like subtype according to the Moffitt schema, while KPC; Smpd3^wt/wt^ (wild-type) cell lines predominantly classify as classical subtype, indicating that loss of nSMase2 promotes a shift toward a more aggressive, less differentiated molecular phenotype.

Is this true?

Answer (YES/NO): NO